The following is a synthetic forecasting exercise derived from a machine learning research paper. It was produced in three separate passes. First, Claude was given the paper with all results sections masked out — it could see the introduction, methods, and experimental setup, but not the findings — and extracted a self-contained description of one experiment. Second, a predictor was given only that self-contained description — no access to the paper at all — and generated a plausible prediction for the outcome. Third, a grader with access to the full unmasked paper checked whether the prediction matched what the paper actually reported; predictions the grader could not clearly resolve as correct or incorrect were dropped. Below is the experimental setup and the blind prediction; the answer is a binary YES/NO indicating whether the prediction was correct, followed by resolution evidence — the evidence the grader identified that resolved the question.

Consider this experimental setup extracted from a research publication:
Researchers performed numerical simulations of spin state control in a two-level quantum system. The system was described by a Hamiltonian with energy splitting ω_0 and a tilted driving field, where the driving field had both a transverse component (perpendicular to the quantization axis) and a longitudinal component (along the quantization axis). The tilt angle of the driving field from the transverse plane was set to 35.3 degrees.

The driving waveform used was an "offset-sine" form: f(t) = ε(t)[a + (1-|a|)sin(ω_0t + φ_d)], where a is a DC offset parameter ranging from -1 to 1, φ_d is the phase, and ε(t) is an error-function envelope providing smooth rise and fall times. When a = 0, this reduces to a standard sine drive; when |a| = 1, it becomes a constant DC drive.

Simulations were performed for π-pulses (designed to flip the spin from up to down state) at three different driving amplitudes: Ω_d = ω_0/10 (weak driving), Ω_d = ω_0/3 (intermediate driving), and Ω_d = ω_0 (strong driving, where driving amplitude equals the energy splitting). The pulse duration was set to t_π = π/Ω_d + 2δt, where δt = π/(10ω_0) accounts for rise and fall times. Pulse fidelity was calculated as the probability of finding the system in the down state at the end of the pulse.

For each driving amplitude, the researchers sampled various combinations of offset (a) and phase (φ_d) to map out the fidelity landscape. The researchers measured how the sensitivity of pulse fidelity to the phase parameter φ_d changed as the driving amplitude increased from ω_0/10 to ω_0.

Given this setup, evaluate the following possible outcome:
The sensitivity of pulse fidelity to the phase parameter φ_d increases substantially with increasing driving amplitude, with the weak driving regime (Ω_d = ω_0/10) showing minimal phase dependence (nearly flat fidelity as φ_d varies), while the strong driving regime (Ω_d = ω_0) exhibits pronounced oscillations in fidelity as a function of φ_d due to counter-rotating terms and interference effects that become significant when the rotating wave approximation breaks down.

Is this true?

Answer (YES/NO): YES